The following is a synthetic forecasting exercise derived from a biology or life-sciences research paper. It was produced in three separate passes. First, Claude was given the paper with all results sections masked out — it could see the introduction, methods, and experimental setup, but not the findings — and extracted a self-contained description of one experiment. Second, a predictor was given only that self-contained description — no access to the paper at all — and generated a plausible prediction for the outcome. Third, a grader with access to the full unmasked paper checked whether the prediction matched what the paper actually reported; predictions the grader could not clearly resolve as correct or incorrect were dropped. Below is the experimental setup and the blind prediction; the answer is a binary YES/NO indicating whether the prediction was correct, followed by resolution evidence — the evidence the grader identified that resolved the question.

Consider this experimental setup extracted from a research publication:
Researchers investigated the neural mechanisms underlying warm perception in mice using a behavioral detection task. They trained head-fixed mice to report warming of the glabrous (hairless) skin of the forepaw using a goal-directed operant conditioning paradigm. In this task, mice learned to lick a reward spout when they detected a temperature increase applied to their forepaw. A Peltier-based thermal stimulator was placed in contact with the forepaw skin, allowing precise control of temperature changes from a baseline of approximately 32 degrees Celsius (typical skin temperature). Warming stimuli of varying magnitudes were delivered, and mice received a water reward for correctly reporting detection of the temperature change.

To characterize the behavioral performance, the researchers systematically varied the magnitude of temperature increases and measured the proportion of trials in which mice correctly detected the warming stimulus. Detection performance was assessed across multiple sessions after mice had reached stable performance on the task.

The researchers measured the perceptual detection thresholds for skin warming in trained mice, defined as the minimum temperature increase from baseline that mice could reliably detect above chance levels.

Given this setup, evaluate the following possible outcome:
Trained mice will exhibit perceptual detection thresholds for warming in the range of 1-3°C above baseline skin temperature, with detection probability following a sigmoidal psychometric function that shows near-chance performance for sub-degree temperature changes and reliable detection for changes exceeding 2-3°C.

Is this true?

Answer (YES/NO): NO